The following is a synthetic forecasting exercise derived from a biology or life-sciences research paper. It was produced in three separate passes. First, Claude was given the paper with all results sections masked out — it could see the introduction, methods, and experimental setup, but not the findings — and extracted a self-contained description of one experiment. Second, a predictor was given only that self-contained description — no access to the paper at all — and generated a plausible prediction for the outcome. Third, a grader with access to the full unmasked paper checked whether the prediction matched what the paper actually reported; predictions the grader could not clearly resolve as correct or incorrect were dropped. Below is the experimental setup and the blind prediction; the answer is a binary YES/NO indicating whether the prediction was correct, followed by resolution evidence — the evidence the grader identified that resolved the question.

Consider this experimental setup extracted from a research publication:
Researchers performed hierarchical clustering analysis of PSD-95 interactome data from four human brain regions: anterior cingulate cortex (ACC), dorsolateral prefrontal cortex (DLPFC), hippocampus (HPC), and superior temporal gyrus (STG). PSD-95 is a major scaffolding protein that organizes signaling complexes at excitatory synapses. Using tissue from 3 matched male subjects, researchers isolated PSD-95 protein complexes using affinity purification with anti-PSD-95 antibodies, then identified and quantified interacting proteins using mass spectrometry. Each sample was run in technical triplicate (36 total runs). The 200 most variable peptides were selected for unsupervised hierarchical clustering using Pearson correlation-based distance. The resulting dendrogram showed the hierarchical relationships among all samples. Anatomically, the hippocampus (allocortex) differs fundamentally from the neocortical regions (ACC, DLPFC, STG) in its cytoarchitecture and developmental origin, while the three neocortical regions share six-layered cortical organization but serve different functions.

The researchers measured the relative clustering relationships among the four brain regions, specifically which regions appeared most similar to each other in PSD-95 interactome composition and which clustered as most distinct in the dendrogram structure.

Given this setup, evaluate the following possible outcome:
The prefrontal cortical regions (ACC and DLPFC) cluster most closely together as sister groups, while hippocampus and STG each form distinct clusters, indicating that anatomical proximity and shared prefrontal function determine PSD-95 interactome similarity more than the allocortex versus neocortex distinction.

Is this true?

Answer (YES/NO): NO